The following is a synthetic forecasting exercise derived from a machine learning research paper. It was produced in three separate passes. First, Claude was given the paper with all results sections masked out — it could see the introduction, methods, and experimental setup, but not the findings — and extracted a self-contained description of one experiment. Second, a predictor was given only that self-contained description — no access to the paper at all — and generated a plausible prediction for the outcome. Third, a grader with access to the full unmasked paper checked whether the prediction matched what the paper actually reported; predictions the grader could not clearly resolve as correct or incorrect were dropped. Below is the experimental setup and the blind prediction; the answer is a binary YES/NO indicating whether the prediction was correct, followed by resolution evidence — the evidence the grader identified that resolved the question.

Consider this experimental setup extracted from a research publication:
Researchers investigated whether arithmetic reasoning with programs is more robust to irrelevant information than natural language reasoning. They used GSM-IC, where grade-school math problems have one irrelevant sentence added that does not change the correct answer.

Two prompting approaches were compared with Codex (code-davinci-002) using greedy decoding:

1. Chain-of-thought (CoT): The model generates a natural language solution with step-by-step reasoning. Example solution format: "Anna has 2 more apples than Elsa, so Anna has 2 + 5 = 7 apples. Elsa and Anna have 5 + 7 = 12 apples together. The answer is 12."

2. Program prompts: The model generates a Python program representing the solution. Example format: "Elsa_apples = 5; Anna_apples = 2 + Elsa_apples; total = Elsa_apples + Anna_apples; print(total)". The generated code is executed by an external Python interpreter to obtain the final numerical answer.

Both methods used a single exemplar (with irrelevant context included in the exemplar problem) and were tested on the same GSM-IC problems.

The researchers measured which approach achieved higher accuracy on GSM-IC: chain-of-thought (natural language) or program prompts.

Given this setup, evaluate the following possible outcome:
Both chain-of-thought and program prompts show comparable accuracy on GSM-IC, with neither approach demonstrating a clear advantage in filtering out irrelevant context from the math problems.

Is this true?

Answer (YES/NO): YES